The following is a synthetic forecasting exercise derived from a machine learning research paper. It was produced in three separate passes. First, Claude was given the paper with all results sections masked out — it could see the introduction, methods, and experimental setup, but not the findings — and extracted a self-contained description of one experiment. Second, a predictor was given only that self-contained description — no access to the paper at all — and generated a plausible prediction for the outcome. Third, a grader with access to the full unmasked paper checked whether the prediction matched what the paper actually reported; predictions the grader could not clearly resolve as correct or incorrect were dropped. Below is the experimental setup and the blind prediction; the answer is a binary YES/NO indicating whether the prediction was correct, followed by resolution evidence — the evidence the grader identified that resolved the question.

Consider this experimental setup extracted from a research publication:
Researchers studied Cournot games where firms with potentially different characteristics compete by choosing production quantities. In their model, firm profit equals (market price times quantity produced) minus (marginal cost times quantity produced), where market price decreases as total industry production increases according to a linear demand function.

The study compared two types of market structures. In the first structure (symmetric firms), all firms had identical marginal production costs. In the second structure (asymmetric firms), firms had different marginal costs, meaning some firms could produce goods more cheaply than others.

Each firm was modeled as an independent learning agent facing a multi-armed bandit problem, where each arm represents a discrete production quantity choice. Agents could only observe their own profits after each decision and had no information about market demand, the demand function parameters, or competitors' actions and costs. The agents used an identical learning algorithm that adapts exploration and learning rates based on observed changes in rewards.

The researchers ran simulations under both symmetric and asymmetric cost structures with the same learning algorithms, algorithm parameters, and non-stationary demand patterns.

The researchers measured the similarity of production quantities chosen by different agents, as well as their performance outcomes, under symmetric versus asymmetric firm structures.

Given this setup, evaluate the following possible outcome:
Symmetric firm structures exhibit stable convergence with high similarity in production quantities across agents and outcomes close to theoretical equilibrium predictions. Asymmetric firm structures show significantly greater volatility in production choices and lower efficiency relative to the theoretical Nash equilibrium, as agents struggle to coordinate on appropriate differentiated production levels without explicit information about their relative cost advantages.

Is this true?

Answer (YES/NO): NO